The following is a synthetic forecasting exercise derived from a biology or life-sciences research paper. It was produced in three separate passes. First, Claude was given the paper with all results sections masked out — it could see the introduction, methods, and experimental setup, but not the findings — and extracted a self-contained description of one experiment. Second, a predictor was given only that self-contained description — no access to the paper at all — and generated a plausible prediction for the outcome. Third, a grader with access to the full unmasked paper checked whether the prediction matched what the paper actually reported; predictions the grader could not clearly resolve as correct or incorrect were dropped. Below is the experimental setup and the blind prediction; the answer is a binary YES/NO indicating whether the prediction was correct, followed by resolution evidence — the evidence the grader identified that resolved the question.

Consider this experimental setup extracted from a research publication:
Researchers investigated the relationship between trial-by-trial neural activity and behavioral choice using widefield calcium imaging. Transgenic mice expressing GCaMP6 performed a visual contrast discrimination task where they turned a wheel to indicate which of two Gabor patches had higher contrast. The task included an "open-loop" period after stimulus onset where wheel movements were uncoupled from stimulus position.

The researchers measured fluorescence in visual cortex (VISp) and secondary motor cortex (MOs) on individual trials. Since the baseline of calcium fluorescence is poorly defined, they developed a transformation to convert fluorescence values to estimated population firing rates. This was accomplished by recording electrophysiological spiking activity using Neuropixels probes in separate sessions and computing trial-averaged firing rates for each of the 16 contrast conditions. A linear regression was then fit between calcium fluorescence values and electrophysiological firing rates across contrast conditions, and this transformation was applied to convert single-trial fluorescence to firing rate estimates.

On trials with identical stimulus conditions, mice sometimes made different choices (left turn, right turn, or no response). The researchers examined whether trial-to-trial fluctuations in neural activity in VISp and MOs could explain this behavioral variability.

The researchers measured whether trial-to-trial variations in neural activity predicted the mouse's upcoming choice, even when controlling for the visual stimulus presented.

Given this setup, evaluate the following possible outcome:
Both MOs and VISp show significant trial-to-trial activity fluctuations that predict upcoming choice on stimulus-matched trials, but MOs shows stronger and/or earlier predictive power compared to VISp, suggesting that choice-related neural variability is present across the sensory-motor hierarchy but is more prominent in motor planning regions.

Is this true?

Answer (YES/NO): NO